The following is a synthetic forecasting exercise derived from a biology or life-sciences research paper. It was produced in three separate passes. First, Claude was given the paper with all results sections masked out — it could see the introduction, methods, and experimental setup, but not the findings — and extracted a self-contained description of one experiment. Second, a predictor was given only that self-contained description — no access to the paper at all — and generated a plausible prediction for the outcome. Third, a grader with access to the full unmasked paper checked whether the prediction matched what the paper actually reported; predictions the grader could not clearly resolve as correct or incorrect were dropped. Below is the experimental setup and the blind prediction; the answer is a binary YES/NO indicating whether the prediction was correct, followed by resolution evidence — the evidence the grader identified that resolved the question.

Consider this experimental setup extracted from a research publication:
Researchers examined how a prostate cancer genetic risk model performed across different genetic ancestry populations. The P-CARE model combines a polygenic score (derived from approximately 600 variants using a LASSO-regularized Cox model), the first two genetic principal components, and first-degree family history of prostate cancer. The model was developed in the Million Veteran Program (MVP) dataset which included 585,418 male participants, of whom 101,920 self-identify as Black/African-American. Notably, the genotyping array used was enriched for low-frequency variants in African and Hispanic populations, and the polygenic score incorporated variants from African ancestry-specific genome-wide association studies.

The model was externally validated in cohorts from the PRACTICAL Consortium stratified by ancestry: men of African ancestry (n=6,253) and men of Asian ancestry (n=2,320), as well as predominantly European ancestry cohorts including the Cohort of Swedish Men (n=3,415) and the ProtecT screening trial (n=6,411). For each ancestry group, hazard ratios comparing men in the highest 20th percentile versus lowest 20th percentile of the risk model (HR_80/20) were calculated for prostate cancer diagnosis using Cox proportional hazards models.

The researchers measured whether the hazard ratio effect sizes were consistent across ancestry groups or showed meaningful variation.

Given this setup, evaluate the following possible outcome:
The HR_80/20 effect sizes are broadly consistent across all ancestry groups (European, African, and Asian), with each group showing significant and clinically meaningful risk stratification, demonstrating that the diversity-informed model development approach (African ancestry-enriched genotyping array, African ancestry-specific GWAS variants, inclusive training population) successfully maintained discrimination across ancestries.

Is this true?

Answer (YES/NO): YES